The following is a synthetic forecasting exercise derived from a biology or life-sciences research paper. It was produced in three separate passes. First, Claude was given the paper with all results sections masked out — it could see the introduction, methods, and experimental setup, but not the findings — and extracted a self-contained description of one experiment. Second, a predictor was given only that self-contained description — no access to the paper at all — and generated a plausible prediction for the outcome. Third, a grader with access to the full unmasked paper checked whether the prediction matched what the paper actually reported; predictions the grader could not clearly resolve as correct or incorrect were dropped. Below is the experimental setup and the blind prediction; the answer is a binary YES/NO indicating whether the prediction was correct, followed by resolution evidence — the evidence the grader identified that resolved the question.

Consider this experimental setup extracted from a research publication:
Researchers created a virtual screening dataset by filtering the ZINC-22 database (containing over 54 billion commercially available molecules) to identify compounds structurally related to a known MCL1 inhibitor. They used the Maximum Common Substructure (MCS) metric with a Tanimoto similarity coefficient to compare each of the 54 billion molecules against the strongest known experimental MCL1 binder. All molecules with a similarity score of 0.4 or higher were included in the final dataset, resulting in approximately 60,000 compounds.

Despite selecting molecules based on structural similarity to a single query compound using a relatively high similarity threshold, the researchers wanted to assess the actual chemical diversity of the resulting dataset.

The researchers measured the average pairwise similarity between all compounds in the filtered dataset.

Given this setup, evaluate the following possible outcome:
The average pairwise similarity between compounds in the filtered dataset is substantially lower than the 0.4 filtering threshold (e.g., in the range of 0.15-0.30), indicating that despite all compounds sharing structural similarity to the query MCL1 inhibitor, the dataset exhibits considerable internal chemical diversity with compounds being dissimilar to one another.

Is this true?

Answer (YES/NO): YES